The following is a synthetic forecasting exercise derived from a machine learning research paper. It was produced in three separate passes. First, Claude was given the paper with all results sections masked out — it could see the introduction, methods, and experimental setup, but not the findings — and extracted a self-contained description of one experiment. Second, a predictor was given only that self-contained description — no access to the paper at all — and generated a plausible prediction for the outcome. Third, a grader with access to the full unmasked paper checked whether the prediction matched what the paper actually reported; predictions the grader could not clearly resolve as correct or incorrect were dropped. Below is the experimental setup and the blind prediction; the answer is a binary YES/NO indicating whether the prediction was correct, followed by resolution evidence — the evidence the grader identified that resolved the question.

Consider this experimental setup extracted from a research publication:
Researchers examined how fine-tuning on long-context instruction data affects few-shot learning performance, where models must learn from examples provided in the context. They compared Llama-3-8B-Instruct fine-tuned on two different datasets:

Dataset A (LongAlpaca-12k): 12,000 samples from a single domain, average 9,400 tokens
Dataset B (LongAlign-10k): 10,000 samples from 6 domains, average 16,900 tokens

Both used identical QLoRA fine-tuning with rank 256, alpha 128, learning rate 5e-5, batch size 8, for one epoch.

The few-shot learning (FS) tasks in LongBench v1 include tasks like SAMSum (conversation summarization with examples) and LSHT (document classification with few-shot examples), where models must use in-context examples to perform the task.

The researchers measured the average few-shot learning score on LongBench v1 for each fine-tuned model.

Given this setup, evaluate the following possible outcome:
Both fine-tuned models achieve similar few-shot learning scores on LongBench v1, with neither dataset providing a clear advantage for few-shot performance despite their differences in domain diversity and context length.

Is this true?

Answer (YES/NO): NO